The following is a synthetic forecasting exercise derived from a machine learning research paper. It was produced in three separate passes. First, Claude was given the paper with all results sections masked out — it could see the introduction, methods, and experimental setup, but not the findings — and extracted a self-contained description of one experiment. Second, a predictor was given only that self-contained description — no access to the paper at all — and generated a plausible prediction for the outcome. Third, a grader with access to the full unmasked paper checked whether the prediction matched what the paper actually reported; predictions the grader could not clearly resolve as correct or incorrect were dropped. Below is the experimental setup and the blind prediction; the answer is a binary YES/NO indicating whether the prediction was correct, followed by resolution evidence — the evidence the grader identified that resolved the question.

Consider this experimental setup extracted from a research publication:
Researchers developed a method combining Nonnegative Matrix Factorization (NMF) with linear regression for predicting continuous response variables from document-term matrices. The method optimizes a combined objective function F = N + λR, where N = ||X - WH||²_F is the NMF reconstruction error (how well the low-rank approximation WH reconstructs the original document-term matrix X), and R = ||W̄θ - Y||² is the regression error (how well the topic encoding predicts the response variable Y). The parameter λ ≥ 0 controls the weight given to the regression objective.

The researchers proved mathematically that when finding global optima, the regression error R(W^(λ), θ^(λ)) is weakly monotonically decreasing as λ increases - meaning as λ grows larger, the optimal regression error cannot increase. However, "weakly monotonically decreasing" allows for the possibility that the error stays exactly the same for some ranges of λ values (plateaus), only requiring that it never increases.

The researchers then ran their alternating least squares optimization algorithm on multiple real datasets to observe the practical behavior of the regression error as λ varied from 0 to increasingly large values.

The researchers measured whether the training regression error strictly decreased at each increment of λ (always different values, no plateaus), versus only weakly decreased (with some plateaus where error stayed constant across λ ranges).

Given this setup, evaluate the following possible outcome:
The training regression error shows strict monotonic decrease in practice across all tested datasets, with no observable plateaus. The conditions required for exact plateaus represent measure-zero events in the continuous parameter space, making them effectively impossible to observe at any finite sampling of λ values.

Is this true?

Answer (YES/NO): NO